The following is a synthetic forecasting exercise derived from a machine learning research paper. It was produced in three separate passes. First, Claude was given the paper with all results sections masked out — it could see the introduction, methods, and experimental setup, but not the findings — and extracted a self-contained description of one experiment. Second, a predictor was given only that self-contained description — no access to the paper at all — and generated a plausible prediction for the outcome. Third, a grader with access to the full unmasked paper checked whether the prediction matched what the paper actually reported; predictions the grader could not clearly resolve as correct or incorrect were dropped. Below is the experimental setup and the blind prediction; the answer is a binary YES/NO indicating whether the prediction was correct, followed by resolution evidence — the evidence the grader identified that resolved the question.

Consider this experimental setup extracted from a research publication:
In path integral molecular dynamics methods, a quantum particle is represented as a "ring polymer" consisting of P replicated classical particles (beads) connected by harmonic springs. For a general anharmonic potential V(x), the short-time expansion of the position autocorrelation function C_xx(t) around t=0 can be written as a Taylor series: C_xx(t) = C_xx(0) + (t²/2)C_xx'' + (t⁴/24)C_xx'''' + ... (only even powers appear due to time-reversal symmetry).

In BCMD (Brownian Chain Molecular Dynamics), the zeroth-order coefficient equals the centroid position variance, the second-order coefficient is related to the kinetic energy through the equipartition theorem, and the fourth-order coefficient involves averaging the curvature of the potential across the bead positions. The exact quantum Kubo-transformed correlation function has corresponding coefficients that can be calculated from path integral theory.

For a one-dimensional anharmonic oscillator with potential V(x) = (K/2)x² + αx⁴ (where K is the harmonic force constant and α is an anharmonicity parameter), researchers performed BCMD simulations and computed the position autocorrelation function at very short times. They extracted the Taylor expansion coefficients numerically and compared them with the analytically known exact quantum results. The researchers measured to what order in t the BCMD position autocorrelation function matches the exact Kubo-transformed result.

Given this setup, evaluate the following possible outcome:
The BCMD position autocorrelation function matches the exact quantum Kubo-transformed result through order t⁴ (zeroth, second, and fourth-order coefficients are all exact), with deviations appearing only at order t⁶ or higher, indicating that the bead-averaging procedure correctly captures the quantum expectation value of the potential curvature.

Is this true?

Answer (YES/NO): YES